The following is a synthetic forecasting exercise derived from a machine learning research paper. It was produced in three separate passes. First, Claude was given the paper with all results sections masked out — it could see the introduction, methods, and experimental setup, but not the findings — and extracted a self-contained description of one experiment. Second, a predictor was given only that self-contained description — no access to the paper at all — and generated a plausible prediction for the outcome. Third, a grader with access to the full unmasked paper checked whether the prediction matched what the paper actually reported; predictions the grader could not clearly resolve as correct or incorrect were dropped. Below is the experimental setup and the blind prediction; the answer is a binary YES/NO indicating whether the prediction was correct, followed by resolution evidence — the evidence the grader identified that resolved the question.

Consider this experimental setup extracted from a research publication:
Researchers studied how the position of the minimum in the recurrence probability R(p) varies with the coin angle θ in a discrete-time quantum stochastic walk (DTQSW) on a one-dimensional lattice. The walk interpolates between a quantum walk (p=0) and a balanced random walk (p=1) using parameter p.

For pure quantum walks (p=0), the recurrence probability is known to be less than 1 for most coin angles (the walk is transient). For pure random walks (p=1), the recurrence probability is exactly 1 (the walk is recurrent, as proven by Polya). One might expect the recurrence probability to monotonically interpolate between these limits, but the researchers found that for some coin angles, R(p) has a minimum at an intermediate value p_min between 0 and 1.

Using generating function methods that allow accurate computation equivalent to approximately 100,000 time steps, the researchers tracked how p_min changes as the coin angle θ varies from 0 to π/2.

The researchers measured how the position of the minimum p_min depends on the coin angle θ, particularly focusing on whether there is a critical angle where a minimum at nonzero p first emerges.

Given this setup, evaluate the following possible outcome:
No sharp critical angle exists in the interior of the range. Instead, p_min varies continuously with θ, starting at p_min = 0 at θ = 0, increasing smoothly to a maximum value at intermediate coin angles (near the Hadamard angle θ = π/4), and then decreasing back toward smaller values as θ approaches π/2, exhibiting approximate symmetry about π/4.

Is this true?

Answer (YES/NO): NO